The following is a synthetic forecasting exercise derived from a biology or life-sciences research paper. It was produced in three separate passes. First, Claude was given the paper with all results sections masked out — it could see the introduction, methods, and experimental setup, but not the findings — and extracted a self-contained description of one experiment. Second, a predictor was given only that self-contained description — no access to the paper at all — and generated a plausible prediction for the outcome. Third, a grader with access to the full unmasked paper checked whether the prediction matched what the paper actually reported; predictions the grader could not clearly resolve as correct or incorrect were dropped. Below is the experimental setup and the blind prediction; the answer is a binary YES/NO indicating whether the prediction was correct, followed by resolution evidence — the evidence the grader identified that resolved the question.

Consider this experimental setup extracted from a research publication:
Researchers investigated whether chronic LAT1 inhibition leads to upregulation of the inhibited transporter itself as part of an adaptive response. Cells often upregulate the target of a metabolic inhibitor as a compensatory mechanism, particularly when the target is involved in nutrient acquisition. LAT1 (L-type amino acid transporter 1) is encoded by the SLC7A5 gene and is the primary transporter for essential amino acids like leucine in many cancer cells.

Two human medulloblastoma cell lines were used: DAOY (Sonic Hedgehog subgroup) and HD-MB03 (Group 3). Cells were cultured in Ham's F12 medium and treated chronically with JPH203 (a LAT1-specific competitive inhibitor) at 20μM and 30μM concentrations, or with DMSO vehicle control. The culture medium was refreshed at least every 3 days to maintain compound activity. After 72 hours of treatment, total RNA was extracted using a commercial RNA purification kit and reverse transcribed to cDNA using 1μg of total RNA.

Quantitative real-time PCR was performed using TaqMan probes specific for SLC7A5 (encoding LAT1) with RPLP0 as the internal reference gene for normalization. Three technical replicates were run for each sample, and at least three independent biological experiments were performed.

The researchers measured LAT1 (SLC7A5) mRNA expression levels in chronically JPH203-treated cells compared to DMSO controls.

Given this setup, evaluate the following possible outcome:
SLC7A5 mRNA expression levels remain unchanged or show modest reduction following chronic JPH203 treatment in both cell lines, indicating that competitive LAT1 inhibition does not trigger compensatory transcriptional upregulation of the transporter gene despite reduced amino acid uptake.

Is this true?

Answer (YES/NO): NO